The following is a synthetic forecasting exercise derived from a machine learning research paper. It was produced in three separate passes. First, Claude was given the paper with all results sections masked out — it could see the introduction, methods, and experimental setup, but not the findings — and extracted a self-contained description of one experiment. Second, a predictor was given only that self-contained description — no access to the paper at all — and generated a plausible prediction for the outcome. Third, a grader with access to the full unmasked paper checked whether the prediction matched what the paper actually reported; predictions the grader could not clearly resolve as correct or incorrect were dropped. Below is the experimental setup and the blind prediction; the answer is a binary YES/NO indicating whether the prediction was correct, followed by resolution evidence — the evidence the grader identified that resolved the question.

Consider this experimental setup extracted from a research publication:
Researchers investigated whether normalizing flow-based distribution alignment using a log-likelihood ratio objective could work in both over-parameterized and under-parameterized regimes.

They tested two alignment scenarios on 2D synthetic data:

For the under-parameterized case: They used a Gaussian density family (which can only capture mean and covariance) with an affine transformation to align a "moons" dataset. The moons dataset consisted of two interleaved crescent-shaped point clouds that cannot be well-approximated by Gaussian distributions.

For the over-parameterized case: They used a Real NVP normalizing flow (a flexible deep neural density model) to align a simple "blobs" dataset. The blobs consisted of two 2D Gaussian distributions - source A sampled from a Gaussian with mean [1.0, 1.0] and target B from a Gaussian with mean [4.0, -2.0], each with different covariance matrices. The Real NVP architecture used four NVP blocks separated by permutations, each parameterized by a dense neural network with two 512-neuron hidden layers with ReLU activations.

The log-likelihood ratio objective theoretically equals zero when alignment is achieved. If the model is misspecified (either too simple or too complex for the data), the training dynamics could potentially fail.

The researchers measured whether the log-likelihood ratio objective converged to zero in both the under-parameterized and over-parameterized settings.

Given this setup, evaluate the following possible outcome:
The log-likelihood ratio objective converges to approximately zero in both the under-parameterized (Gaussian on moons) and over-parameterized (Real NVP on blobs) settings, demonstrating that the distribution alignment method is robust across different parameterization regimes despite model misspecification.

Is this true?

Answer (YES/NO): YES